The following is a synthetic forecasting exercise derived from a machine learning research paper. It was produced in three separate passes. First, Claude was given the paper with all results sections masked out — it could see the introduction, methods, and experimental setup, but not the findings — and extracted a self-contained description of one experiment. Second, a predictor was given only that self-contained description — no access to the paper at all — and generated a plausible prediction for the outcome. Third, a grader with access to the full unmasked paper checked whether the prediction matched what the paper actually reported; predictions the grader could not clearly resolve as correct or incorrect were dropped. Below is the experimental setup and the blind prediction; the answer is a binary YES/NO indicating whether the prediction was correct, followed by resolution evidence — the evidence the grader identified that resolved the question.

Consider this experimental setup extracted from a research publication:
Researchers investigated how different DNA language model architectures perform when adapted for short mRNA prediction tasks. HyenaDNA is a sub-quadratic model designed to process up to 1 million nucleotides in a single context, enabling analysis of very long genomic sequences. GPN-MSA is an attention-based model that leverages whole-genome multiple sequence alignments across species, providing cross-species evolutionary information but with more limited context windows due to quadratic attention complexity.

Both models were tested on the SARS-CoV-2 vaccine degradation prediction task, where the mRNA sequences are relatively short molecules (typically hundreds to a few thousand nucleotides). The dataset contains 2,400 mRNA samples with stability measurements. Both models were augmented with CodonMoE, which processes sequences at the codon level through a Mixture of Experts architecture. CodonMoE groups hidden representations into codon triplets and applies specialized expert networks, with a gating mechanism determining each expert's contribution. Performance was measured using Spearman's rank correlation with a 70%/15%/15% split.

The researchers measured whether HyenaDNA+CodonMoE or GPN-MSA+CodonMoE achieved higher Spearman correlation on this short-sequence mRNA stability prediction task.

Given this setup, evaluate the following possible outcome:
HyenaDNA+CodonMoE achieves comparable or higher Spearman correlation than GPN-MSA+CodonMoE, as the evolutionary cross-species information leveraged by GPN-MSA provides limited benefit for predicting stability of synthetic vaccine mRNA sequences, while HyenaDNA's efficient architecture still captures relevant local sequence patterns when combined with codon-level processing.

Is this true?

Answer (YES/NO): YES